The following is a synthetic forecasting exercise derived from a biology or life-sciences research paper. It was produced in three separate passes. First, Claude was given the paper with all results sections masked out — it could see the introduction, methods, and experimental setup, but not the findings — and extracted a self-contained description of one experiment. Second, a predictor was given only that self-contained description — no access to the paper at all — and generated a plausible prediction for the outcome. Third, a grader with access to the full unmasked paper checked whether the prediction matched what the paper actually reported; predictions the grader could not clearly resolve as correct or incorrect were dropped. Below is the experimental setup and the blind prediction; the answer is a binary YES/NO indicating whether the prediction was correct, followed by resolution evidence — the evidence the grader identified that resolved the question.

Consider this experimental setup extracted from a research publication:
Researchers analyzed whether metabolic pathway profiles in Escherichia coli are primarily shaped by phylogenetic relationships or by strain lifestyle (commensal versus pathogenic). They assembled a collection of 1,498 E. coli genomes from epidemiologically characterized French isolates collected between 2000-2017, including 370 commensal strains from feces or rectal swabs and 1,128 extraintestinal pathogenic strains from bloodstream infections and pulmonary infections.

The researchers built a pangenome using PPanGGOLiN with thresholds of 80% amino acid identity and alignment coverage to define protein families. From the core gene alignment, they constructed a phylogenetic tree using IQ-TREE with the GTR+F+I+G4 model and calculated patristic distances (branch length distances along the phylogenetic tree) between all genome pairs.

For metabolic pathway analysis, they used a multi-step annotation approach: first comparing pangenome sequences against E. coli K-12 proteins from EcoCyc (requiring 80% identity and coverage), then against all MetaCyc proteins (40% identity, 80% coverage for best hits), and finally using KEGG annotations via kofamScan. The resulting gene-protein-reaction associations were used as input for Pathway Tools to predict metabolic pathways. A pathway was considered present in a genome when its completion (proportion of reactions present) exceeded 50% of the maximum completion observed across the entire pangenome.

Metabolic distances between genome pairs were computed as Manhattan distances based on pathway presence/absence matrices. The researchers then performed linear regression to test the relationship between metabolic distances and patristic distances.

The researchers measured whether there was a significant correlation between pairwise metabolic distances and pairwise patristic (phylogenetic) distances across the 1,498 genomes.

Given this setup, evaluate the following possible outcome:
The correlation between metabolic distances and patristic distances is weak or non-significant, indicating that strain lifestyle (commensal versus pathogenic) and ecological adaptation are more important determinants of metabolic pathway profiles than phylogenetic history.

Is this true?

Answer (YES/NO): NO